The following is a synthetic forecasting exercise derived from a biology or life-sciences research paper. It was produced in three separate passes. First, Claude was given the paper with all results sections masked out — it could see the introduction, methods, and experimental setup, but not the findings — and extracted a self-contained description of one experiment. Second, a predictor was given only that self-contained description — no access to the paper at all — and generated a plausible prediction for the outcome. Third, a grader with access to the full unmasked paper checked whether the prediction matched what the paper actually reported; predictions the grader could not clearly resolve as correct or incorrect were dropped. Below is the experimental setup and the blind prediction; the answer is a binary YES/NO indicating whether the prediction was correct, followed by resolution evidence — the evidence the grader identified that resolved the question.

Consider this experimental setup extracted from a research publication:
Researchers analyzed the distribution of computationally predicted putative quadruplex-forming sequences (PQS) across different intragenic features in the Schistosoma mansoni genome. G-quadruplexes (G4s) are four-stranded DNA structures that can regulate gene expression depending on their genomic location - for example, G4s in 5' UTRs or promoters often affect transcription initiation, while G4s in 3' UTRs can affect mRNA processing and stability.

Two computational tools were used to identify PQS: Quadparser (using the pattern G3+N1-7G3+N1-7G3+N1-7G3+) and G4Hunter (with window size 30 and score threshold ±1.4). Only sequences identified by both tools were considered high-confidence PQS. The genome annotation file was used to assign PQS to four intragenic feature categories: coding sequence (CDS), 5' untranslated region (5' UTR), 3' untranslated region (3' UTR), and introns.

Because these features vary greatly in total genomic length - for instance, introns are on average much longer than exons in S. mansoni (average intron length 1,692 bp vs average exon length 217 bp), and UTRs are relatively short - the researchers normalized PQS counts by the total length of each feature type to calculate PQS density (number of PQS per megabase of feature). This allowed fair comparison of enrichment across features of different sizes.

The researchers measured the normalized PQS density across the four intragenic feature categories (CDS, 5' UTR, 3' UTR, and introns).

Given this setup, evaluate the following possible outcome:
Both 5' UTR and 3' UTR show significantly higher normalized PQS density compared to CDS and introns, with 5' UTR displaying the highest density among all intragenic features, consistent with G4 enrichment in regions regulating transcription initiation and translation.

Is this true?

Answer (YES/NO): NO